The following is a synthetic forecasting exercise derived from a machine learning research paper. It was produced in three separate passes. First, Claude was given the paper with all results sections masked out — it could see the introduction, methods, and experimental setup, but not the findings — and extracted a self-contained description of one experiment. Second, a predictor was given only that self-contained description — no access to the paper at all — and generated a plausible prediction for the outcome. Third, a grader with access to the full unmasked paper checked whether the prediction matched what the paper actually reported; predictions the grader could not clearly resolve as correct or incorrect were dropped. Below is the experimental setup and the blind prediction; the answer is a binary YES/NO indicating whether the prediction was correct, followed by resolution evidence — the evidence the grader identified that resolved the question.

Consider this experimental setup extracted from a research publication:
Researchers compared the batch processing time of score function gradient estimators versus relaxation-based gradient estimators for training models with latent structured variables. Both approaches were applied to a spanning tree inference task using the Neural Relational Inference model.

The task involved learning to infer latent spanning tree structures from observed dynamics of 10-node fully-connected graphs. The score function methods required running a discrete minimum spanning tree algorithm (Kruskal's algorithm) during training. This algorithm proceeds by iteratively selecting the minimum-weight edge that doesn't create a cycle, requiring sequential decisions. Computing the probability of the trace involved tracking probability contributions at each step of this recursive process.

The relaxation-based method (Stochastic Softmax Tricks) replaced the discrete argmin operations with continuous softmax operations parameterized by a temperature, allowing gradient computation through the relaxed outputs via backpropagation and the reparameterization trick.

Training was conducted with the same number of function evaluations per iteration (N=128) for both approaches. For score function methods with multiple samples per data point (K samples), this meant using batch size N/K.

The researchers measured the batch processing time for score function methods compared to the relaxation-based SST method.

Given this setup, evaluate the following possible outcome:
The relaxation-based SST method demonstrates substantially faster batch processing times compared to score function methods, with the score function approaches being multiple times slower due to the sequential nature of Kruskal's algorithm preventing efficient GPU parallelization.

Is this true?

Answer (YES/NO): NO